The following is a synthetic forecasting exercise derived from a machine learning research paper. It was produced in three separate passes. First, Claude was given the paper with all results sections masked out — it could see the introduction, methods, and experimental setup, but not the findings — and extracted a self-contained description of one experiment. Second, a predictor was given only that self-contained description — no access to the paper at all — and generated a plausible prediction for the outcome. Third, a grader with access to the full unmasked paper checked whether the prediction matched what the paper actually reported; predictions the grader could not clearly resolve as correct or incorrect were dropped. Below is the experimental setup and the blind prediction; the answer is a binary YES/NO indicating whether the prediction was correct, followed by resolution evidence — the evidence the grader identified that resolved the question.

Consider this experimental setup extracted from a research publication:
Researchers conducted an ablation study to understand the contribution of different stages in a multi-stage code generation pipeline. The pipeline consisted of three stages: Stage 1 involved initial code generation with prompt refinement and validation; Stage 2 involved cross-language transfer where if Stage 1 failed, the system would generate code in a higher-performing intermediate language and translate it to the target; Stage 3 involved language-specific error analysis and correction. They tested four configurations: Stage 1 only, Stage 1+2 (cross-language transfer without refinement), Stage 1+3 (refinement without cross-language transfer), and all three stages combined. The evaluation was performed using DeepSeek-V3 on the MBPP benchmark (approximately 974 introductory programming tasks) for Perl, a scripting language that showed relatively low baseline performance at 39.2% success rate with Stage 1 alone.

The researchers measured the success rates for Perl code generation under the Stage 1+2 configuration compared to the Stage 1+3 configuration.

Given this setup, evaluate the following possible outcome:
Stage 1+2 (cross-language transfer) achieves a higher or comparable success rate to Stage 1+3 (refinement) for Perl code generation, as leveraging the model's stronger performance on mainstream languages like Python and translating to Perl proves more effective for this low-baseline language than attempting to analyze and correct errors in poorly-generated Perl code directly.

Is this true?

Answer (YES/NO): YES